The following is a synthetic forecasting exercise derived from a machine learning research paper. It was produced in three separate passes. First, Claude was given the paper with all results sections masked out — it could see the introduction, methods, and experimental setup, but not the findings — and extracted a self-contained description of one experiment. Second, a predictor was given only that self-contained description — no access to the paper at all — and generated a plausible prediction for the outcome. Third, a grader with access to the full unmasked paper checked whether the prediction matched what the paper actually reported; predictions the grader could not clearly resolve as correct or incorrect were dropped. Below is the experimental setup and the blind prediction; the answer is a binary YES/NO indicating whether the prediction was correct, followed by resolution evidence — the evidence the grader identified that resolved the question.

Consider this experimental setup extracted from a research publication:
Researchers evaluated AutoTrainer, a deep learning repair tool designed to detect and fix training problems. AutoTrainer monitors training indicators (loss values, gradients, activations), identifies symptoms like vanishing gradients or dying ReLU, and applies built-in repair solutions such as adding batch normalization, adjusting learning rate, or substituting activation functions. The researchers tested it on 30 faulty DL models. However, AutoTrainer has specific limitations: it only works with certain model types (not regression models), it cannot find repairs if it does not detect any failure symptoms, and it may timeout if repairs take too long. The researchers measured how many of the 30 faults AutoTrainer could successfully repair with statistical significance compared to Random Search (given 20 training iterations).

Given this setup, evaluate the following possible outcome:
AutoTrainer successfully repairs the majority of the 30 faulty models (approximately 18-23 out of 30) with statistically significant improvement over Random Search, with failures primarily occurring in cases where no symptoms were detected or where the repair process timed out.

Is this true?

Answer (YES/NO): NO